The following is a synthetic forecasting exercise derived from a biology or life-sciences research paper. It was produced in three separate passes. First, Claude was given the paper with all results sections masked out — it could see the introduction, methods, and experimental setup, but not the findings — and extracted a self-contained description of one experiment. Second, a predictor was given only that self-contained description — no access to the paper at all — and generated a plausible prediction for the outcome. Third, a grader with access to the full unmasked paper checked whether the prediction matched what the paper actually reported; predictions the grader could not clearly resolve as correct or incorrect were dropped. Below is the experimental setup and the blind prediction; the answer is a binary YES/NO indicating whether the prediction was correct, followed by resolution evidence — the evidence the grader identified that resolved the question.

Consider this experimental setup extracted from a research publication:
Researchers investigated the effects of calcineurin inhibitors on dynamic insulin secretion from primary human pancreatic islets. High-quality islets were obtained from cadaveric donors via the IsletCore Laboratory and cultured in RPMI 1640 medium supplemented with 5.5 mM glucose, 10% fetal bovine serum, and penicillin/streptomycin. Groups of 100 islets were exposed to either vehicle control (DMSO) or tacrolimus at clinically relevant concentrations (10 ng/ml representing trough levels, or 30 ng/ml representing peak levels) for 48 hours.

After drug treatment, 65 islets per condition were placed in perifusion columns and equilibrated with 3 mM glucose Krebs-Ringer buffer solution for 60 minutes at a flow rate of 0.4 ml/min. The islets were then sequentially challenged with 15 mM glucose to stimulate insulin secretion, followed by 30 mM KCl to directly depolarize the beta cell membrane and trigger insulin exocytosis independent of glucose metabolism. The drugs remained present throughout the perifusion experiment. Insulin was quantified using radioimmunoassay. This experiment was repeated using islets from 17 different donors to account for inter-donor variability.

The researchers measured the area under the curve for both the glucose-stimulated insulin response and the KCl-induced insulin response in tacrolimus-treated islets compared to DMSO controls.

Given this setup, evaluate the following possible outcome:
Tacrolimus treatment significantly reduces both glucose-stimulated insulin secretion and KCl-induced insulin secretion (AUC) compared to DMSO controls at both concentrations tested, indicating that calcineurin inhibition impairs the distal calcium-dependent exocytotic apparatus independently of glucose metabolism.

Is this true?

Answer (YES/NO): YES